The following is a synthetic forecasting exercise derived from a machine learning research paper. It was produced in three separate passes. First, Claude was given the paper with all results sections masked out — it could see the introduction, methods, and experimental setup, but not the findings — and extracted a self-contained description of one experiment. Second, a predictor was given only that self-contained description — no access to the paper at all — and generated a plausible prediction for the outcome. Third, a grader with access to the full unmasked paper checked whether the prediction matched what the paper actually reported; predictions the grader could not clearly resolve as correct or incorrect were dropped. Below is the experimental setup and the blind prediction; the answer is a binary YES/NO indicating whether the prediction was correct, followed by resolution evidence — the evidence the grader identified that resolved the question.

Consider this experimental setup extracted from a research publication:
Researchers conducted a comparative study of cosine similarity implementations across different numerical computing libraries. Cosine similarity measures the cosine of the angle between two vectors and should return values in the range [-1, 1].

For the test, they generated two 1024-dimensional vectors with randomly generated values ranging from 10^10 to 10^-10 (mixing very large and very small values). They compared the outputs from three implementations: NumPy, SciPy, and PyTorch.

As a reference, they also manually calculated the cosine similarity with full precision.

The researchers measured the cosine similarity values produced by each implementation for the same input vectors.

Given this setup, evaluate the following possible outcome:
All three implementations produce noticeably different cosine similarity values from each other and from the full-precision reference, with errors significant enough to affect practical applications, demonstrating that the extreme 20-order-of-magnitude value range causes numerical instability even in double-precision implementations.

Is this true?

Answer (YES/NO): NO